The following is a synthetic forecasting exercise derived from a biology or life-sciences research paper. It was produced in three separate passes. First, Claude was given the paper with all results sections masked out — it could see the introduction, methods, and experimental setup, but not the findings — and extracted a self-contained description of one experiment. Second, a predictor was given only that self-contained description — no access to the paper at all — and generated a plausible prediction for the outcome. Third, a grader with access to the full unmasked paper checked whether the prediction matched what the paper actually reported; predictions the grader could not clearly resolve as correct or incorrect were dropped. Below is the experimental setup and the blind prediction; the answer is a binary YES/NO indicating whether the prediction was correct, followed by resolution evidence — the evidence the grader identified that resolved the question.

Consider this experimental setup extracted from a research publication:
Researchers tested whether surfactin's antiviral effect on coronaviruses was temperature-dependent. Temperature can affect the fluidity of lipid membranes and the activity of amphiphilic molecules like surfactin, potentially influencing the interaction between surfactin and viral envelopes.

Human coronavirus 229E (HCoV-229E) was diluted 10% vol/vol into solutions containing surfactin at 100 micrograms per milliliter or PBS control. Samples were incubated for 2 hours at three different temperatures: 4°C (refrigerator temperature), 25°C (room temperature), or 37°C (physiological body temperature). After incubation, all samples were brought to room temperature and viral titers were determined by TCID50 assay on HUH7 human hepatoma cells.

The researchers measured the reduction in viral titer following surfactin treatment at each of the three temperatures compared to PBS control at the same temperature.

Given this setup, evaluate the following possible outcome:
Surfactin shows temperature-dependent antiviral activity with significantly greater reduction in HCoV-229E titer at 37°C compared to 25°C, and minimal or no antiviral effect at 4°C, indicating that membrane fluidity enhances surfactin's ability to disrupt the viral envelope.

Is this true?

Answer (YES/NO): YES